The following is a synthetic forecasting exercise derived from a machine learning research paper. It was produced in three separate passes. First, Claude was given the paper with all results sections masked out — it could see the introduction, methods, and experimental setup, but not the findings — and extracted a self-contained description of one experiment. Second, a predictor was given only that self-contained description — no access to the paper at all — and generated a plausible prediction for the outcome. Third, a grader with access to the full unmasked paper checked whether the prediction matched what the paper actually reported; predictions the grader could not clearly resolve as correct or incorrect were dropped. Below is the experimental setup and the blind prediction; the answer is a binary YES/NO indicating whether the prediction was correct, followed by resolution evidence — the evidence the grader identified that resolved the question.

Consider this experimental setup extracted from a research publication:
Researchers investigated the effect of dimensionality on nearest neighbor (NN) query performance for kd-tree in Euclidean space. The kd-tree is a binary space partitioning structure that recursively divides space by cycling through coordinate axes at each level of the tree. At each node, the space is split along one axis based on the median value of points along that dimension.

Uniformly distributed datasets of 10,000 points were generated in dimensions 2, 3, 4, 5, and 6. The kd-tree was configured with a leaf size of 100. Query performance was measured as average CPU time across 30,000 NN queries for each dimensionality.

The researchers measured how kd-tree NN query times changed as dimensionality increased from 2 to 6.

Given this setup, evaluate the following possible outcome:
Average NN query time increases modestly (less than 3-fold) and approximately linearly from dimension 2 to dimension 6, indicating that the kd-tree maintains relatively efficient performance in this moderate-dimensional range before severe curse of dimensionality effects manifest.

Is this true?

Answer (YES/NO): NO